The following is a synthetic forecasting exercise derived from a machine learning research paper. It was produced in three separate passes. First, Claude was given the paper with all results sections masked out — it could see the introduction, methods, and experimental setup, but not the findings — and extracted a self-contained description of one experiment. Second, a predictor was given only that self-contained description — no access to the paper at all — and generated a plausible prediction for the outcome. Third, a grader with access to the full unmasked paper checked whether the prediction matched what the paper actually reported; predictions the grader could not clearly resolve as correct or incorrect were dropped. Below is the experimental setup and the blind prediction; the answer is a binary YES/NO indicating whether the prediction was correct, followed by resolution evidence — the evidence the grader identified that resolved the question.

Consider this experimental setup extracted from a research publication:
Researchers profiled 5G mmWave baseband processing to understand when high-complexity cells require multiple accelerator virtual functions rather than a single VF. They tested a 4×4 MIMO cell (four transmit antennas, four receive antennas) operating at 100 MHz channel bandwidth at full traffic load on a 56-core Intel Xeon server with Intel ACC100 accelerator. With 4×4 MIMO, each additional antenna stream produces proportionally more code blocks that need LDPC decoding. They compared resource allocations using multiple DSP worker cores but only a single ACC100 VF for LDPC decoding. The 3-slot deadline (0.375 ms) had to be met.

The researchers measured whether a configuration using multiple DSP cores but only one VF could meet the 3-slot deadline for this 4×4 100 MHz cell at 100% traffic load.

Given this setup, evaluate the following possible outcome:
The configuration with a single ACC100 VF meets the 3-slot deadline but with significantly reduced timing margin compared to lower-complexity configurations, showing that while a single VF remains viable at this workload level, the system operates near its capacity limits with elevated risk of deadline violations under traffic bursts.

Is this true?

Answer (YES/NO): NO